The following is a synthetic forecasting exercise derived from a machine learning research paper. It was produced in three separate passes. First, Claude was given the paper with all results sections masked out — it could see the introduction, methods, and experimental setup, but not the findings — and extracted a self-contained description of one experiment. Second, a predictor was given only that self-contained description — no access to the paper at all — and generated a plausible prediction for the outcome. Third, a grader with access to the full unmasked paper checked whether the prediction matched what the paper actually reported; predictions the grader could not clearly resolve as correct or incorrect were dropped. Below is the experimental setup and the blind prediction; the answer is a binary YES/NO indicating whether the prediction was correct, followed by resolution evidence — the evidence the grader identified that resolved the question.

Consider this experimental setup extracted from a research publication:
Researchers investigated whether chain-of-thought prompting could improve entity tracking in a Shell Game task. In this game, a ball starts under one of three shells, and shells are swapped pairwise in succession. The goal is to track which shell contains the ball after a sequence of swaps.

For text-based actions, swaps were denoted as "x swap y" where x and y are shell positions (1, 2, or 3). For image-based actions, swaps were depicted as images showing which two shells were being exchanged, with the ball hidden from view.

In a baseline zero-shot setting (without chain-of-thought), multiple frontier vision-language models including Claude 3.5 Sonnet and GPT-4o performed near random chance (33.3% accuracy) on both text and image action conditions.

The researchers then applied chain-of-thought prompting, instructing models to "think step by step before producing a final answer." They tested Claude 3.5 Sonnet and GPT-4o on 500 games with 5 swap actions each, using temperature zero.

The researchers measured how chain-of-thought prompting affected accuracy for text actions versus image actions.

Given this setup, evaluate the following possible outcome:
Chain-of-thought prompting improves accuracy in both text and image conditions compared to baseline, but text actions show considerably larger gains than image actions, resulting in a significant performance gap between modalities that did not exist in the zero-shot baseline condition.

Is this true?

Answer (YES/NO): NO